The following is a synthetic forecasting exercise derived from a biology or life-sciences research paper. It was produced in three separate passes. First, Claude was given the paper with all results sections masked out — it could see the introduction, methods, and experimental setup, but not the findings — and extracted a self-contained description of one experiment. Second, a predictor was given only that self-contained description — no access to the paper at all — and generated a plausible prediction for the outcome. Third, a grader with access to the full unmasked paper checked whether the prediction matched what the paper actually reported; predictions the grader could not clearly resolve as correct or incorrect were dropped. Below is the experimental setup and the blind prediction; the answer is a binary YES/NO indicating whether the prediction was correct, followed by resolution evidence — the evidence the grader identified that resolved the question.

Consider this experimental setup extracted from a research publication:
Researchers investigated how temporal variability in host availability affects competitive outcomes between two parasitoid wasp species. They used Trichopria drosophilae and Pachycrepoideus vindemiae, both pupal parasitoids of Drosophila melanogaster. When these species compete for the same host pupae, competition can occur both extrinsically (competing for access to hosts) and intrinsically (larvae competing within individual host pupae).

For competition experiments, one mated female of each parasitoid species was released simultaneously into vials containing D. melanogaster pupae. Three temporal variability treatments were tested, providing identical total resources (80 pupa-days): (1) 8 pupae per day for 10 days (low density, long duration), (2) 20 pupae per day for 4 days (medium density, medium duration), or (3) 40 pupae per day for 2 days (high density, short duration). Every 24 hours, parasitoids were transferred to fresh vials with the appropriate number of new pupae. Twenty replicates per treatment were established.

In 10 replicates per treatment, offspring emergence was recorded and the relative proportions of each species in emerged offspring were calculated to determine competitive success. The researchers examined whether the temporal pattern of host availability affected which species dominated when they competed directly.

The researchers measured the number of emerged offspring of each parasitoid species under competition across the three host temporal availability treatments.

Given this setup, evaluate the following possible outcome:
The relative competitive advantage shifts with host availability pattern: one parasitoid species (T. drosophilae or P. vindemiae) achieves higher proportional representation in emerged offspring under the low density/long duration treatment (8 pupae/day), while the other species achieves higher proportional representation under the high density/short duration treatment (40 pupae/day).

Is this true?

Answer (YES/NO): YES